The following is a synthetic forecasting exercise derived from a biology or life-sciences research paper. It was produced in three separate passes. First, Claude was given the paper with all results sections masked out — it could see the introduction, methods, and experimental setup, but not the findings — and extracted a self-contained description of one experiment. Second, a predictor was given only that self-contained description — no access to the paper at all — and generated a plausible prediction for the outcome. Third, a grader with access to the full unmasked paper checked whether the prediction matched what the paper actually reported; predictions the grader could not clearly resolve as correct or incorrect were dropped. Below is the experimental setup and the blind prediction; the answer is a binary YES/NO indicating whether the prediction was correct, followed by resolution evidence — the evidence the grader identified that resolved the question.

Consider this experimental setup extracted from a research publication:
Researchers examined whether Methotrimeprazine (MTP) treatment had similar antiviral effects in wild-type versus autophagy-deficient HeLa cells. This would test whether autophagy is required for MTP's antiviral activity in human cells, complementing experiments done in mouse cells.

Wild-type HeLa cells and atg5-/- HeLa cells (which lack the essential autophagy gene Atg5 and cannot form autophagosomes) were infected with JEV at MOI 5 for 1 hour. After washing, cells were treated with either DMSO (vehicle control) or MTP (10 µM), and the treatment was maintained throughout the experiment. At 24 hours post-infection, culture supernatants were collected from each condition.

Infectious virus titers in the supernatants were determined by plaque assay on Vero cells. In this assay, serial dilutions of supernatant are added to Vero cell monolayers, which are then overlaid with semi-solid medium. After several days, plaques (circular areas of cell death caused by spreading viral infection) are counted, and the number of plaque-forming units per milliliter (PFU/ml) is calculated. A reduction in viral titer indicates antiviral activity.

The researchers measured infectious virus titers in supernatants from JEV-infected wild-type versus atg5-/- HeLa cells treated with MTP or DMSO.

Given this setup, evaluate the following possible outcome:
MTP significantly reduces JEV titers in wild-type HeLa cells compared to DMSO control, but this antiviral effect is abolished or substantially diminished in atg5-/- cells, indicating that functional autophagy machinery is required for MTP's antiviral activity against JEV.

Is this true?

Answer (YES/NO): YES